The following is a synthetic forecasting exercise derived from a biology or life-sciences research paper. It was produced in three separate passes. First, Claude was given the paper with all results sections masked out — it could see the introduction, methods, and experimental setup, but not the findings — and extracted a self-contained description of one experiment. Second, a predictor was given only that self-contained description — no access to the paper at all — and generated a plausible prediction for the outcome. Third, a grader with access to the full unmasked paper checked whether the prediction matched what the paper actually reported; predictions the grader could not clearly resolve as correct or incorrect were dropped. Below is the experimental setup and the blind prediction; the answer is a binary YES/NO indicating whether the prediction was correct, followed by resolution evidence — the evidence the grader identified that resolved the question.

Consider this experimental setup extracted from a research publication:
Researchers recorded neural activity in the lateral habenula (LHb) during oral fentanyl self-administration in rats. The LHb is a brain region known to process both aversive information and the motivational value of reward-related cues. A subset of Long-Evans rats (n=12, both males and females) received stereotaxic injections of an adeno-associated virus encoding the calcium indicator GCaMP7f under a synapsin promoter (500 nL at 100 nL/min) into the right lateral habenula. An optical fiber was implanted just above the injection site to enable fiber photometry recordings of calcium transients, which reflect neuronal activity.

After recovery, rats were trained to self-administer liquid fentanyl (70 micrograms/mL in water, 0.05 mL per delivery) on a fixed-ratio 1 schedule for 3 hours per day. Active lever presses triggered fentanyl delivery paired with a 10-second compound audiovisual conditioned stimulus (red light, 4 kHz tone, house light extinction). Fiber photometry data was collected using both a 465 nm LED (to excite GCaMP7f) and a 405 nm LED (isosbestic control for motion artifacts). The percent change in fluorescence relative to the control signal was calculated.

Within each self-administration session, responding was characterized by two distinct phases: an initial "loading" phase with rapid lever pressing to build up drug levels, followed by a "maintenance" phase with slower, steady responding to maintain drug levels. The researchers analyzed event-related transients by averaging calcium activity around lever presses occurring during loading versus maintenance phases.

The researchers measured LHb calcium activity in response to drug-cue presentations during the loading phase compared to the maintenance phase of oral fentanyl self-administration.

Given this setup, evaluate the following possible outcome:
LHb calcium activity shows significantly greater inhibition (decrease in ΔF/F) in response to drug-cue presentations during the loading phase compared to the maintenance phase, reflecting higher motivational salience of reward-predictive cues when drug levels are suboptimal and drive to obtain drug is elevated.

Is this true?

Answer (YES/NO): NO